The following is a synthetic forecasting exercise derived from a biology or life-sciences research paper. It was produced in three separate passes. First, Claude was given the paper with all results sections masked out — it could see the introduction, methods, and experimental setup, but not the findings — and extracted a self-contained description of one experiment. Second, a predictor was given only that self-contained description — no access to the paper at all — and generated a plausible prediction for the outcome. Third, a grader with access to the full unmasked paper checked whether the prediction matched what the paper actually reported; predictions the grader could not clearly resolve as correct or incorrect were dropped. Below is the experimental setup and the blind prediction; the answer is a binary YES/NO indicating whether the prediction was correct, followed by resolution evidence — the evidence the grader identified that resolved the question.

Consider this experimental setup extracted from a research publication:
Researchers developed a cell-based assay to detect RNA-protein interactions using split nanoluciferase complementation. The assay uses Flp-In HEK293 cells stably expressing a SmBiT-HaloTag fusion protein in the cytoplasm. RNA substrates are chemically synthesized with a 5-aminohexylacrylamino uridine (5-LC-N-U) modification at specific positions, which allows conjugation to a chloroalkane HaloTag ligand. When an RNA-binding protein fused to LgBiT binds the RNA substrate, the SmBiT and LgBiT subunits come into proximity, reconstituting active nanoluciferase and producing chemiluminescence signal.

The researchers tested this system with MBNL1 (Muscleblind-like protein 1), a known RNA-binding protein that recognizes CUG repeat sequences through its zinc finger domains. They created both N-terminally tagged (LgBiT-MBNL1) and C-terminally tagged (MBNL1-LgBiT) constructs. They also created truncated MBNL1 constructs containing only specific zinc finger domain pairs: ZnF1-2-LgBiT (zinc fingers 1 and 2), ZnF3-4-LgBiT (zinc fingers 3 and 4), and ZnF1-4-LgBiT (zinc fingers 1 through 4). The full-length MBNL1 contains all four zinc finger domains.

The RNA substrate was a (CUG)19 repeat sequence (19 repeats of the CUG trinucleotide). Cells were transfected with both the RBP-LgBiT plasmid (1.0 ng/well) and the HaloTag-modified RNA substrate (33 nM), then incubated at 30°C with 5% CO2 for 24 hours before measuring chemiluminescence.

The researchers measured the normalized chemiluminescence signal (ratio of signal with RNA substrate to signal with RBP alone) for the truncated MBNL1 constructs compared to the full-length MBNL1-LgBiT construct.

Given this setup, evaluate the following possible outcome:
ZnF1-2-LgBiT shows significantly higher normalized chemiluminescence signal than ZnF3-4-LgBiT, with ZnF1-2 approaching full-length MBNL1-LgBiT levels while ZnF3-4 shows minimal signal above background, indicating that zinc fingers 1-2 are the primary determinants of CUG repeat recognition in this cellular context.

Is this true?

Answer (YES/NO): NO